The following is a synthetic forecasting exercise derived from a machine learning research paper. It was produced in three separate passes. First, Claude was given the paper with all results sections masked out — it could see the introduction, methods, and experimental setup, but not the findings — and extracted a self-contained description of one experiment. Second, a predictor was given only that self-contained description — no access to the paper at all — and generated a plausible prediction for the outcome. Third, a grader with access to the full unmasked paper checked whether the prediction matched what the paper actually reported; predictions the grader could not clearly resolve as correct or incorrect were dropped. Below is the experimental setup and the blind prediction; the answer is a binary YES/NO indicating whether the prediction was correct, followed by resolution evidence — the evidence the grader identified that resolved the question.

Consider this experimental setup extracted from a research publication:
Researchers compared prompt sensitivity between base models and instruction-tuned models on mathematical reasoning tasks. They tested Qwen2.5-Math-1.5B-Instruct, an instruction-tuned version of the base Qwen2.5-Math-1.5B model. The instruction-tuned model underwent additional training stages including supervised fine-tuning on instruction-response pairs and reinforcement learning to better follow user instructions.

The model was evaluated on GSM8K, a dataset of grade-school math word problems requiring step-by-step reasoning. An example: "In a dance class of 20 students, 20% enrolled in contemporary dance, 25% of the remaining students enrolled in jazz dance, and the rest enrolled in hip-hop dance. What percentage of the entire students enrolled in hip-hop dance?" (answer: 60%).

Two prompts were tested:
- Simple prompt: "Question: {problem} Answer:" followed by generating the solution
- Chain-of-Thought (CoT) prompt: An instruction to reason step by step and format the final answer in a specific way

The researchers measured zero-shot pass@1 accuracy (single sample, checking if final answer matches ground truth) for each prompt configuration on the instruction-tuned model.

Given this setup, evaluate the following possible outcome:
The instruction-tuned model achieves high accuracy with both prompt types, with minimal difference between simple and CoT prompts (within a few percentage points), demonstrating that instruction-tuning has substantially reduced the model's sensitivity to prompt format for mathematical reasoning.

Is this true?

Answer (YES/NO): NO